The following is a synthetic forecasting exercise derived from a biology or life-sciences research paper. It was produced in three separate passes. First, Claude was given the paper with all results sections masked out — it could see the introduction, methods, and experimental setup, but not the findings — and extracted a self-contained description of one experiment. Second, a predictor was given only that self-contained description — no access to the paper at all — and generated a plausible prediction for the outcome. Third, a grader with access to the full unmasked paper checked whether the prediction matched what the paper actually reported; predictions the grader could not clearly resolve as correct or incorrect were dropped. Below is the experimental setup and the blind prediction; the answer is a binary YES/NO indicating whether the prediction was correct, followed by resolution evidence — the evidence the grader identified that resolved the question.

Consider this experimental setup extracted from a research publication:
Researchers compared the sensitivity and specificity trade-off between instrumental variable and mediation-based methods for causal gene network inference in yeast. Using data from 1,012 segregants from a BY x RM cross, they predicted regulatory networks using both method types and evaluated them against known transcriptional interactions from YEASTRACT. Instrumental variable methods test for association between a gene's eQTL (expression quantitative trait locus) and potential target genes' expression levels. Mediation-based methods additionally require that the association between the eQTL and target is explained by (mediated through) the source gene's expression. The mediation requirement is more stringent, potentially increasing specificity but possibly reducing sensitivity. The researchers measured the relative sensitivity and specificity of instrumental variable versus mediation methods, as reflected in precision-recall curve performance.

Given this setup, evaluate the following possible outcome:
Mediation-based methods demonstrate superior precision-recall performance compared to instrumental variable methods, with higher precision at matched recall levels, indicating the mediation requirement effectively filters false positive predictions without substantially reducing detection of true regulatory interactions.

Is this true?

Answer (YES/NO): NO